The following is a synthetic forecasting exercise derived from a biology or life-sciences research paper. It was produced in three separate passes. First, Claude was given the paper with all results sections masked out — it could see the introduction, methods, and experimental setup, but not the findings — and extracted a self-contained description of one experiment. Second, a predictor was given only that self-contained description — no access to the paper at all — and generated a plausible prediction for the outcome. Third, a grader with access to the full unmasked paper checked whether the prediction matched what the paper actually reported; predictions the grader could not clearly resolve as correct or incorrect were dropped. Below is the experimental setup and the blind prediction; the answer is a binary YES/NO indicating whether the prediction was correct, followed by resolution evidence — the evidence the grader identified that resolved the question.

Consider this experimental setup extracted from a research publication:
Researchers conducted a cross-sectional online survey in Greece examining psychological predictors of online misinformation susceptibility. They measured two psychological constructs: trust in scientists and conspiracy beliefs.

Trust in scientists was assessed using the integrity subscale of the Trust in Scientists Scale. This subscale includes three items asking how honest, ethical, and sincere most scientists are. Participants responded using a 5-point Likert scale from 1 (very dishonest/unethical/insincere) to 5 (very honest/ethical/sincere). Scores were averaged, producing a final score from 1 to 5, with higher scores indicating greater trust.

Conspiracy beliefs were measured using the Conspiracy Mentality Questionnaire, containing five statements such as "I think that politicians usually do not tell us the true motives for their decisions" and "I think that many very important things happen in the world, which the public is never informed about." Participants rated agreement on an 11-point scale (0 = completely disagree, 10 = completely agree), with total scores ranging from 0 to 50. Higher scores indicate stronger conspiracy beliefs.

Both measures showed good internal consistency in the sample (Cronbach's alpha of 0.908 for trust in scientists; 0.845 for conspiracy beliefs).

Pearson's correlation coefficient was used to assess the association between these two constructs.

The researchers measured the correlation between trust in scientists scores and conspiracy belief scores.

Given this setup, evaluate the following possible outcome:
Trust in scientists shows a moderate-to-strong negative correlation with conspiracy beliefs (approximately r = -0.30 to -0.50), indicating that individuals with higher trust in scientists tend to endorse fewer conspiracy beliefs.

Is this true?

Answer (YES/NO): NO